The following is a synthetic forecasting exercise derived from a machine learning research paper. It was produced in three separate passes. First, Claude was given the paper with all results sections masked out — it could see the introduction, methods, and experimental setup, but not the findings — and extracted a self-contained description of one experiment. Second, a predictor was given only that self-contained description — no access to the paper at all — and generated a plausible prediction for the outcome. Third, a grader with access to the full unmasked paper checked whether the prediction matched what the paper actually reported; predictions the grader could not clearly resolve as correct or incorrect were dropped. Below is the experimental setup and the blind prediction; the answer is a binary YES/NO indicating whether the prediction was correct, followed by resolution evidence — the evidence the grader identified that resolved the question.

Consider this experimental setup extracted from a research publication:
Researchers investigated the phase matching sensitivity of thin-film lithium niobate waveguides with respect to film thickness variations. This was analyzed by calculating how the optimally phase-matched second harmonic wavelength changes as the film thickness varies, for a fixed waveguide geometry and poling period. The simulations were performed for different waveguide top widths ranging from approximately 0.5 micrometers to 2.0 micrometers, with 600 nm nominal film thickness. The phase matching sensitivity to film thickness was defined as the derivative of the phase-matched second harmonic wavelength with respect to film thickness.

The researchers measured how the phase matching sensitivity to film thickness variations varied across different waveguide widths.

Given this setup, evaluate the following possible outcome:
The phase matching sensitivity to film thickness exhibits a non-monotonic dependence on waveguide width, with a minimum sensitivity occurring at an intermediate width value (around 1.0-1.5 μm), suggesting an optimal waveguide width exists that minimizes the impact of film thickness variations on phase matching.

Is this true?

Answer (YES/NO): NO